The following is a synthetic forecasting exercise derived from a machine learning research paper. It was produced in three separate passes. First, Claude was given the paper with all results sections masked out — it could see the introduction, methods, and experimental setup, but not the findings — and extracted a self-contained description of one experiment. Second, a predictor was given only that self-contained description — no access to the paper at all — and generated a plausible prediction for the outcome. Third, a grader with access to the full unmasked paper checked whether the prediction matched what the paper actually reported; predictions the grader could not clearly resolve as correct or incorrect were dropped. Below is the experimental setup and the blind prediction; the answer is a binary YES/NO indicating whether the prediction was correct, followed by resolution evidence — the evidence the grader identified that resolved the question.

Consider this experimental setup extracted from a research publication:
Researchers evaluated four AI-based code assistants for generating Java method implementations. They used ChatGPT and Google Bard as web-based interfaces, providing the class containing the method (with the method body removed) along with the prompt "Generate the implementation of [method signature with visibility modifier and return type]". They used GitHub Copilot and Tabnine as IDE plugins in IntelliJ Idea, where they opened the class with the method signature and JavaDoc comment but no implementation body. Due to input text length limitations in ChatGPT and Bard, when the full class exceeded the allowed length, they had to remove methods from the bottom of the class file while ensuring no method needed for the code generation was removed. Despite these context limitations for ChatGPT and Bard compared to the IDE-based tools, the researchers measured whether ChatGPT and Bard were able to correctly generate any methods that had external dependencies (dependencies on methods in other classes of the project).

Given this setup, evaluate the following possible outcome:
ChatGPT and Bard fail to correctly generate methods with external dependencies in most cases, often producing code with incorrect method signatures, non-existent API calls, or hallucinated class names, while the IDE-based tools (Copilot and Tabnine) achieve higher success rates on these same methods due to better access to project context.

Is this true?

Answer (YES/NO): NO